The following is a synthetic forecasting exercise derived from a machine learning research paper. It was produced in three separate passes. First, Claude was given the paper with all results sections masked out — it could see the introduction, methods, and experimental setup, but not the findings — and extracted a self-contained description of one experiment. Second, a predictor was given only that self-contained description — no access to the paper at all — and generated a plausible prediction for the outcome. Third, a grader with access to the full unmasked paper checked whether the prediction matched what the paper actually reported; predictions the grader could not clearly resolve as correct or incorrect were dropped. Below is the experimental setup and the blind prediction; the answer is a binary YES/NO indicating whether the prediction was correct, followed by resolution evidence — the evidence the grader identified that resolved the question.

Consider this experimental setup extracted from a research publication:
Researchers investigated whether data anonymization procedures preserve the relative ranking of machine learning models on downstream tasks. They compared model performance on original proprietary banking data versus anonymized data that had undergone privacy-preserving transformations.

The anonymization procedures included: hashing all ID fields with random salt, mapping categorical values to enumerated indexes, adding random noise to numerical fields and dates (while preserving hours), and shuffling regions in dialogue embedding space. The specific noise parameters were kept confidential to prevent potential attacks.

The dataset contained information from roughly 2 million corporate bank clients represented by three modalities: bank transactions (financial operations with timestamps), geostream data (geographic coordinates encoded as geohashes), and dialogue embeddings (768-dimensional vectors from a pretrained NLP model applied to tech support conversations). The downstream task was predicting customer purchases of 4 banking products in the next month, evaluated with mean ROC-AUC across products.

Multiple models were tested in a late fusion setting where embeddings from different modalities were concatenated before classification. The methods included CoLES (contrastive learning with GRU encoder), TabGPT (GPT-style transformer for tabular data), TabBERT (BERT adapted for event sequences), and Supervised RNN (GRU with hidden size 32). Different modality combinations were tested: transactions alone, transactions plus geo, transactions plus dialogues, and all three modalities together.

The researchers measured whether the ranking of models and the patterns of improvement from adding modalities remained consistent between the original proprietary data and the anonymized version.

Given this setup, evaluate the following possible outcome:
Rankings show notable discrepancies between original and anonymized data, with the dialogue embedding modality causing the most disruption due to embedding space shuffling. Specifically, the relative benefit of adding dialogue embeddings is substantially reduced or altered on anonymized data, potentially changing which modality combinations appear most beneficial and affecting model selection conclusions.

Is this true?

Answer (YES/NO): NO